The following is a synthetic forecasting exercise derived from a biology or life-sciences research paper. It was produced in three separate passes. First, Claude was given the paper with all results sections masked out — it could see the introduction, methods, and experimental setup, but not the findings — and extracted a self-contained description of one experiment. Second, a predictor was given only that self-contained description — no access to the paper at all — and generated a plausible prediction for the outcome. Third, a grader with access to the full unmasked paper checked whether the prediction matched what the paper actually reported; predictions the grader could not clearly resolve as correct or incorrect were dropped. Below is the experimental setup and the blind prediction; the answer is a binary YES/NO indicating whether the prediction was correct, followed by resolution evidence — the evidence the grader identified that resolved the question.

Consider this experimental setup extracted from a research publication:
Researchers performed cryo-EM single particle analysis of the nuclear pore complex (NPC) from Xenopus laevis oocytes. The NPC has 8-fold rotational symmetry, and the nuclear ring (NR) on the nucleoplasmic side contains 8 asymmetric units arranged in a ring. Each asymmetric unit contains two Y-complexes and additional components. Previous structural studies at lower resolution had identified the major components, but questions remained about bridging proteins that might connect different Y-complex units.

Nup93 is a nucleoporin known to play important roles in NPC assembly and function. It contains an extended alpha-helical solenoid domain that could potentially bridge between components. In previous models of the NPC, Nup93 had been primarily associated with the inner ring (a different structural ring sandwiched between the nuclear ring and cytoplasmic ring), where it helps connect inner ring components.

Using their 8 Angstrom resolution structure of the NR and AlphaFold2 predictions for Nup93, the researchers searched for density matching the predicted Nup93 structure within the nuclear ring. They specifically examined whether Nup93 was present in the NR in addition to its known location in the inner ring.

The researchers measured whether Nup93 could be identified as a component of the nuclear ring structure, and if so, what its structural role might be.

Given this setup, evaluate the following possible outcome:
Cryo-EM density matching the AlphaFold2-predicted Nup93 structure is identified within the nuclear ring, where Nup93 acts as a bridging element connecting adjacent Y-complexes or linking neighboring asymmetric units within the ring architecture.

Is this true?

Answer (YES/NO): YES